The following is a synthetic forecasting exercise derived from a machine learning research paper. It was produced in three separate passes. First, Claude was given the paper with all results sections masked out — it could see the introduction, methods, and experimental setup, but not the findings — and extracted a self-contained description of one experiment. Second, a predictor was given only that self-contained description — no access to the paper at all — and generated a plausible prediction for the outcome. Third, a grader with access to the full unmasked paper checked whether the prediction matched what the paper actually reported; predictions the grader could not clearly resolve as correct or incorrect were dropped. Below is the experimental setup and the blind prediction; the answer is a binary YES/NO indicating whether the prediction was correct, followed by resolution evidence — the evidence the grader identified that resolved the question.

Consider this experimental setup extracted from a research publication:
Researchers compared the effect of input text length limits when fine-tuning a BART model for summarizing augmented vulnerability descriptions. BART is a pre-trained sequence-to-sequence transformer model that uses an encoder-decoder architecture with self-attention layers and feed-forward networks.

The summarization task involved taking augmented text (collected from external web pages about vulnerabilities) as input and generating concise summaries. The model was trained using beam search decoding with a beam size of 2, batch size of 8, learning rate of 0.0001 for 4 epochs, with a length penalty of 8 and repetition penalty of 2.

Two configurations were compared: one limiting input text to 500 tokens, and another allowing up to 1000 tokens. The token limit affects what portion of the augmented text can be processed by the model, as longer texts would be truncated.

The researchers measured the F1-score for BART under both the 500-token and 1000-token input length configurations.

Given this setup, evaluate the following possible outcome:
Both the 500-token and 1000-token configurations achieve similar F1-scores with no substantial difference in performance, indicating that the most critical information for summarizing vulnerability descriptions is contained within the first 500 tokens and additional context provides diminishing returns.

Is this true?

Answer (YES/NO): NO